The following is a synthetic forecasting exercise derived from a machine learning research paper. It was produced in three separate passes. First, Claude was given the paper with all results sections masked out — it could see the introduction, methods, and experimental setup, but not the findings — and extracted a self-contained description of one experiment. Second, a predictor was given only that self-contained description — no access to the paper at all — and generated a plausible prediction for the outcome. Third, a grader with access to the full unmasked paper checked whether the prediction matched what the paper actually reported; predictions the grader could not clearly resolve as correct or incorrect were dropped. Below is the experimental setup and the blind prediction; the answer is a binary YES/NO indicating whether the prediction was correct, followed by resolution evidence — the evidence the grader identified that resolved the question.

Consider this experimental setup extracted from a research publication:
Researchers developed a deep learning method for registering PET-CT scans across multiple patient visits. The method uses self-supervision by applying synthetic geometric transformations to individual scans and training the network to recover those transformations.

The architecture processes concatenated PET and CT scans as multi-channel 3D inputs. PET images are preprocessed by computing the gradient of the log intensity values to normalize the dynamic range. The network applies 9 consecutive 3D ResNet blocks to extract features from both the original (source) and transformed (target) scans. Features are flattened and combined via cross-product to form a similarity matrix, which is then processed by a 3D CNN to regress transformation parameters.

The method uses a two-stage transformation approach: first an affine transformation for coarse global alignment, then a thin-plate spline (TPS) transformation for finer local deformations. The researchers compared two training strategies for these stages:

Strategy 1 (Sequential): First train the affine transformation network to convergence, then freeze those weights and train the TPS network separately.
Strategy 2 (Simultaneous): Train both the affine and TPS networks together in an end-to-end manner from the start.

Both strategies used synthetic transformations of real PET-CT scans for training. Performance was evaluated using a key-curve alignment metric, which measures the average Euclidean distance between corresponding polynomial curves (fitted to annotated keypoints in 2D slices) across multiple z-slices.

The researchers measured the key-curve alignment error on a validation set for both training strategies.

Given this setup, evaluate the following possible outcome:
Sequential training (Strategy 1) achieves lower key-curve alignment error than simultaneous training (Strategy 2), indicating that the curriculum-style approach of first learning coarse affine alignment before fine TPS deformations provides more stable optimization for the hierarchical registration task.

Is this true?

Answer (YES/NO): YES